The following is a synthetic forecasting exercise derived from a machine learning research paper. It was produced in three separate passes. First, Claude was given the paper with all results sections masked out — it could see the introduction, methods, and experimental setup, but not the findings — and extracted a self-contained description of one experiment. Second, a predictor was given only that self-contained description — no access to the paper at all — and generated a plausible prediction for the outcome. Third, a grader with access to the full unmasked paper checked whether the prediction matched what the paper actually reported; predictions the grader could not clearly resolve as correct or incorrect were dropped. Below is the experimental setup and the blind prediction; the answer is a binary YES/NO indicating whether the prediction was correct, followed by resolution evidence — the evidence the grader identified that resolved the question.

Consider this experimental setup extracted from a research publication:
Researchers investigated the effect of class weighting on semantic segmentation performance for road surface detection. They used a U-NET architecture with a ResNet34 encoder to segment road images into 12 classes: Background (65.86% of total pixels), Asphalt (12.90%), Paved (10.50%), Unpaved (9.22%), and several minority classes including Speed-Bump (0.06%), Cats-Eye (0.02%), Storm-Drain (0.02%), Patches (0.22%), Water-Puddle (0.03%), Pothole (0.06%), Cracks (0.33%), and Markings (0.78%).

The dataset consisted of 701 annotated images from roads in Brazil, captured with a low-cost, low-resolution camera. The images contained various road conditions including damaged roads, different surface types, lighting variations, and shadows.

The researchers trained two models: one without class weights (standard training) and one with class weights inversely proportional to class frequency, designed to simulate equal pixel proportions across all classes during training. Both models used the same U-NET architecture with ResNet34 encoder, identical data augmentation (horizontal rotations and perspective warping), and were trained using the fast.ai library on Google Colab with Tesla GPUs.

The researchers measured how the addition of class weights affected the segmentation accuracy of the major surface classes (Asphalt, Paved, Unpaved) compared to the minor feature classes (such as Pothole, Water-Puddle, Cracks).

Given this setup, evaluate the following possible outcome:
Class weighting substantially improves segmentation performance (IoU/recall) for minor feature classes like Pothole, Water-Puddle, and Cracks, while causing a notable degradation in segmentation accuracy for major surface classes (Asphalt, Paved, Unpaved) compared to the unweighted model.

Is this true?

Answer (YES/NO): YES